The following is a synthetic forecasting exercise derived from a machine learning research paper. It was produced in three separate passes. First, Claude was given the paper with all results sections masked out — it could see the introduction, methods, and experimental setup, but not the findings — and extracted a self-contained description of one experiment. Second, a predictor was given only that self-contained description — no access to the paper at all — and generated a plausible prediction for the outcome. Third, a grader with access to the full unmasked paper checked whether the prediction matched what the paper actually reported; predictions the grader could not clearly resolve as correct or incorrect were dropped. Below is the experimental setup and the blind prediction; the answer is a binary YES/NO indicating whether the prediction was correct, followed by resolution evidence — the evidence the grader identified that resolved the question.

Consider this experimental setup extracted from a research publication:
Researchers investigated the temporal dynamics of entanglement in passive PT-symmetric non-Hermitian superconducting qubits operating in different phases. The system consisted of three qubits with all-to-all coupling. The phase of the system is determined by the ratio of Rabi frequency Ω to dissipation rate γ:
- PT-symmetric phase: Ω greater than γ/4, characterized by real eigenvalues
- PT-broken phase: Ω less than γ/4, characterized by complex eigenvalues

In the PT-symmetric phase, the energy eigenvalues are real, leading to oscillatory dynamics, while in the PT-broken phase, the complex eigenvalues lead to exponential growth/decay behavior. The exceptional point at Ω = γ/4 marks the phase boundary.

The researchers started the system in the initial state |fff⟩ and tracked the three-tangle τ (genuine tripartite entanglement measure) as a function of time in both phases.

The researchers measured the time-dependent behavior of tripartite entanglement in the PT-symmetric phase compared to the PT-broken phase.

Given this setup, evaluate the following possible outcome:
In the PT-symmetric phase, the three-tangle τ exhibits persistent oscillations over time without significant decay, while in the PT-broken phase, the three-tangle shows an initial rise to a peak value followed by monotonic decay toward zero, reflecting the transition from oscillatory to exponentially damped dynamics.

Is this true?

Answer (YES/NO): NO